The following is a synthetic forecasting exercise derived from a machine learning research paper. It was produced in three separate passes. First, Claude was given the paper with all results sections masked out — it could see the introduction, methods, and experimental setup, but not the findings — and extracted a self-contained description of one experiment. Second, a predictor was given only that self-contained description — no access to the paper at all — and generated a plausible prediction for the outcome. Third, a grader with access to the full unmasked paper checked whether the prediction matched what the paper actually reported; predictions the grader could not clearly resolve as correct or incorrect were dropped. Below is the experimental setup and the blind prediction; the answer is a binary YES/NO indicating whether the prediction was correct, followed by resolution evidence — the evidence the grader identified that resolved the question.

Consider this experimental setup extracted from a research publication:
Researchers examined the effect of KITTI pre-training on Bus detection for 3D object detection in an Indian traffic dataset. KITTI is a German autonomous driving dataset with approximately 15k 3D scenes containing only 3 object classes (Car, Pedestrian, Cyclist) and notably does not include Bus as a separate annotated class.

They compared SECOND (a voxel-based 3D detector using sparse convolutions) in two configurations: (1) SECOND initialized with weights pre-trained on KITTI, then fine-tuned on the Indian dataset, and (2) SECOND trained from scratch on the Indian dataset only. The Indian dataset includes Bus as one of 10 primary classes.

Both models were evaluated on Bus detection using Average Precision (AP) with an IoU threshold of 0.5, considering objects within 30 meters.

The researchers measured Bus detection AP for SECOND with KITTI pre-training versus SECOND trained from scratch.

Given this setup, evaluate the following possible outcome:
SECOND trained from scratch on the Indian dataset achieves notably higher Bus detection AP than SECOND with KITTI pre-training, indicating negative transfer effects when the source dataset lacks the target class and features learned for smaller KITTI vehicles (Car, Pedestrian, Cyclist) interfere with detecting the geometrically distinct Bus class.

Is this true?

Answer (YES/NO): YES